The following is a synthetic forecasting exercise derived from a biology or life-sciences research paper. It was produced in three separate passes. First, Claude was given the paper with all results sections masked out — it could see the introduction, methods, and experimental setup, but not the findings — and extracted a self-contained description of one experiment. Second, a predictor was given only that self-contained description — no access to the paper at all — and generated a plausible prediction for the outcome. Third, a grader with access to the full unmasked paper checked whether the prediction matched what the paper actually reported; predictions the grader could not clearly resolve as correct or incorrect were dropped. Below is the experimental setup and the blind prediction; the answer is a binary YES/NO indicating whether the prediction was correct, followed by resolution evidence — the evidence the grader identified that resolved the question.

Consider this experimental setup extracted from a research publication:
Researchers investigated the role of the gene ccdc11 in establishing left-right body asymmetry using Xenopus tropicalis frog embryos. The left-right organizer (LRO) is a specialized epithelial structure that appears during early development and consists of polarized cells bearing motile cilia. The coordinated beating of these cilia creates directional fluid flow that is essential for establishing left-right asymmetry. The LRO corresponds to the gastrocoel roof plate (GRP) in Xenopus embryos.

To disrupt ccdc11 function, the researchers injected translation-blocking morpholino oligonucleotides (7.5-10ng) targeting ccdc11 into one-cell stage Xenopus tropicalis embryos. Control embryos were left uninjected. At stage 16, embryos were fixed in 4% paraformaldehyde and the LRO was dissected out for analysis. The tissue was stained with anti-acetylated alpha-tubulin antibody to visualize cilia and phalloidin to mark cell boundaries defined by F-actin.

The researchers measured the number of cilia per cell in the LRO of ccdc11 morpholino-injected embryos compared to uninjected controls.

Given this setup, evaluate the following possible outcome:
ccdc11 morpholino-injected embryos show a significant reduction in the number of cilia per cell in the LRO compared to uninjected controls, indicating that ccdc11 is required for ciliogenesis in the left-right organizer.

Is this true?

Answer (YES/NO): NO